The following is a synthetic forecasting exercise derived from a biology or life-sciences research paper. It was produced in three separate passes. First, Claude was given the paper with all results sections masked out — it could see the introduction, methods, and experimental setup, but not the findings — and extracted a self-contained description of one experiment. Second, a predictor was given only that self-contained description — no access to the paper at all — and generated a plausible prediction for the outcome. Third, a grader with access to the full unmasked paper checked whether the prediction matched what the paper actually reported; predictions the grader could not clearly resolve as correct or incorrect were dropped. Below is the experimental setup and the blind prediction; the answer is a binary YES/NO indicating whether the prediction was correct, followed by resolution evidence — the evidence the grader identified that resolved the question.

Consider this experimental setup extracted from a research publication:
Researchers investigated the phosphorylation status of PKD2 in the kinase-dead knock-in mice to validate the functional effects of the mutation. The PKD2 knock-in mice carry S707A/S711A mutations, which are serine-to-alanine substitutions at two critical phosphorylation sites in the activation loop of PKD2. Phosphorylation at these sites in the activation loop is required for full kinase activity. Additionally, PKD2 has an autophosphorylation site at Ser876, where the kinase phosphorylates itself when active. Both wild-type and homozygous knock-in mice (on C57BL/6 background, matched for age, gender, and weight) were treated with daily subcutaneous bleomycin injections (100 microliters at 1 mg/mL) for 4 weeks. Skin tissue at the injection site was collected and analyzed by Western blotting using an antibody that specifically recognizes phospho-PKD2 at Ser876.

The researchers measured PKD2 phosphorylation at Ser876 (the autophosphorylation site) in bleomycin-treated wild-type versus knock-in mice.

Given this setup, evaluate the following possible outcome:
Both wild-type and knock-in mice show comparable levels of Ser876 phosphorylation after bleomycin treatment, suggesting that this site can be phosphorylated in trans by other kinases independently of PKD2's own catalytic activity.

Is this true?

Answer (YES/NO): NO